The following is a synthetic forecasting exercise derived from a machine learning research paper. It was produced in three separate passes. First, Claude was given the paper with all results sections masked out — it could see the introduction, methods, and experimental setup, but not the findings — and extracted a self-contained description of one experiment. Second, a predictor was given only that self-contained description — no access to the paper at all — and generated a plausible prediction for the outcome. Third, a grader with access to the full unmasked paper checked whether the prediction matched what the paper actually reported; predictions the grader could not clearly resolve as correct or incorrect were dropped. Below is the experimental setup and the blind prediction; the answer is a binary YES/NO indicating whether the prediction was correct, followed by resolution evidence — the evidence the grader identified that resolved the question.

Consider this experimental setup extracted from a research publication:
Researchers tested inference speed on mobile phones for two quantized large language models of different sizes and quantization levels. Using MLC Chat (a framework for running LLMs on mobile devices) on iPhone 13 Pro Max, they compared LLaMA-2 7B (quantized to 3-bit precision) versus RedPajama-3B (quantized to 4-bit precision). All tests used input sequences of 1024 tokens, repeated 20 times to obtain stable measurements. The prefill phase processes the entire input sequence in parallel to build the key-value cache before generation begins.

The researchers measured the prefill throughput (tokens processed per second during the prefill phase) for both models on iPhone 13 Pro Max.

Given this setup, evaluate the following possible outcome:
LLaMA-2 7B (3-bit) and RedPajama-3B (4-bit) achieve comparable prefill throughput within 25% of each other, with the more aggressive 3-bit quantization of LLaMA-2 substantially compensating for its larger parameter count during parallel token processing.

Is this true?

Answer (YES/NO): NO